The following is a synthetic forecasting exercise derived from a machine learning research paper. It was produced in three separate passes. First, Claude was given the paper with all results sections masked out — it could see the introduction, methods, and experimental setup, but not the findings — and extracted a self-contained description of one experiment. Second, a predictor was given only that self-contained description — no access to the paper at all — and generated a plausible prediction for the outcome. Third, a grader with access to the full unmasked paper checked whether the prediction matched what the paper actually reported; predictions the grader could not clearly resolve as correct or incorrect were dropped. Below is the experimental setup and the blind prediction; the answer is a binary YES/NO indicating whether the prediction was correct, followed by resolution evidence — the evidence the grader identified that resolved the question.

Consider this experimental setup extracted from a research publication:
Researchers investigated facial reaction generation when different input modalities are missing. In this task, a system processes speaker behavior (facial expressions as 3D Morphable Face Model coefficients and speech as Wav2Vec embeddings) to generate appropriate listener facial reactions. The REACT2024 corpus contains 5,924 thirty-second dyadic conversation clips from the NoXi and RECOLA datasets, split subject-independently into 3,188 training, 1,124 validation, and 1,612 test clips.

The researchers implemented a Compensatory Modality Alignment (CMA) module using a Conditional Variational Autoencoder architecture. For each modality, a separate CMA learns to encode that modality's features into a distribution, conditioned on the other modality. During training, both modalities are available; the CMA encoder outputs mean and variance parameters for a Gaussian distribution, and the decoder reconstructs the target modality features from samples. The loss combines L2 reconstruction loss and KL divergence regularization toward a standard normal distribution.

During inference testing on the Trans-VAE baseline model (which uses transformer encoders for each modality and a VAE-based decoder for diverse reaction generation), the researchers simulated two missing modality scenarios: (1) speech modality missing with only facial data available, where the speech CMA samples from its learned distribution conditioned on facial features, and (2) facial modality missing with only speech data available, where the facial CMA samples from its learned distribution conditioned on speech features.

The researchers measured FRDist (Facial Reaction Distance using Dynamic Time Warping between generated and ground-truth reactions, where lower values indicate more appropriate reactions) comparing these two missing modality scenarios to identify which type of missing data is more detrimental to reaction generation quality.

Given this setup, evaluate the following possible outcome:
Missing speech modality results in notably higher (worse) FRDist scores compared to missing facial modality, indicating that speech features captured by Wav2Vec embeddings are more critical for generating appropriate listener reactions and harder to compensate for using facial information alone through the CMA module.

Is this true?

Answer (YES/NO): NO